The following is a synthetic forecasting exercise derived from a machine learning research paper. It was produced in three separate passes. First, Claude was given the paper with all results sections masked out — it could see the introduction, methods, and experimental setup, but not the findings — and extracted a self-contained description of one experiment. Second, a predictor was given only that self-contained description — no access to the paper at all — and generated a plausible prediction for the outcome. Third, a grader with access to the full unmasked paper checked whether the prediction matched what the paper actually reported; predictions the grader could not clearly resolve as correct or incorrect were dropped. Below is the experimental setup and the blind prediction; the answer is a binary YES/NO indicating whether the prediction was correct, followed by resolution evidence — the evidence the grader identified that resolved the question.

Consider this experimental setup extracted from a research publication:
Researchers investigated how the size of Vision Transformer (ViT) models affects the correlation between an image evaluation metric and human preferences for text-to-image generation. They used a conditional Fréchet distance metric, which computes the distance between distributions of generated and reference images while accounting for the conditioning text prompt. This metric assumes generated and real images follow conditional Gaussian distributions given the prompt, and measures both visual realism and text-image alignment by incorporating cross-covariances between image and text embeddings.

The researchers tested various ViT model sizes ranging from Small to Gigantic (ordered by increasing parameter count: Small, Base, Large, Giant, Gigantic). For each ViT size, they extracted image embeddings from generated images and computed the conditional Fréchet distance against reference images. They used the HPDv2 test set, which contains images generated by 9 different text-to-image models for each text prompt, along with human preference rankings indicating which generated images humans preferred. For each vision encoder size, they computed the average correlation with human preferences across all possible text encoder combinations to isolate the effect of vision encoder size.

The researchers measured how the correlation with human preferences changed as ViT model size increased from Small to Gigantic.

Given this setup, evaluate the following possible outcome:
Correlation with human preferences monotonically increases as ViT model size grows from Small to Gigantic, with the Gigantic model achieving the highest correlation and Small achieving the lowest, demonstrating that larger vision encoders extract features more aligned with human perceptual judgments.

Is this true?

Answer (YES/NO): NO